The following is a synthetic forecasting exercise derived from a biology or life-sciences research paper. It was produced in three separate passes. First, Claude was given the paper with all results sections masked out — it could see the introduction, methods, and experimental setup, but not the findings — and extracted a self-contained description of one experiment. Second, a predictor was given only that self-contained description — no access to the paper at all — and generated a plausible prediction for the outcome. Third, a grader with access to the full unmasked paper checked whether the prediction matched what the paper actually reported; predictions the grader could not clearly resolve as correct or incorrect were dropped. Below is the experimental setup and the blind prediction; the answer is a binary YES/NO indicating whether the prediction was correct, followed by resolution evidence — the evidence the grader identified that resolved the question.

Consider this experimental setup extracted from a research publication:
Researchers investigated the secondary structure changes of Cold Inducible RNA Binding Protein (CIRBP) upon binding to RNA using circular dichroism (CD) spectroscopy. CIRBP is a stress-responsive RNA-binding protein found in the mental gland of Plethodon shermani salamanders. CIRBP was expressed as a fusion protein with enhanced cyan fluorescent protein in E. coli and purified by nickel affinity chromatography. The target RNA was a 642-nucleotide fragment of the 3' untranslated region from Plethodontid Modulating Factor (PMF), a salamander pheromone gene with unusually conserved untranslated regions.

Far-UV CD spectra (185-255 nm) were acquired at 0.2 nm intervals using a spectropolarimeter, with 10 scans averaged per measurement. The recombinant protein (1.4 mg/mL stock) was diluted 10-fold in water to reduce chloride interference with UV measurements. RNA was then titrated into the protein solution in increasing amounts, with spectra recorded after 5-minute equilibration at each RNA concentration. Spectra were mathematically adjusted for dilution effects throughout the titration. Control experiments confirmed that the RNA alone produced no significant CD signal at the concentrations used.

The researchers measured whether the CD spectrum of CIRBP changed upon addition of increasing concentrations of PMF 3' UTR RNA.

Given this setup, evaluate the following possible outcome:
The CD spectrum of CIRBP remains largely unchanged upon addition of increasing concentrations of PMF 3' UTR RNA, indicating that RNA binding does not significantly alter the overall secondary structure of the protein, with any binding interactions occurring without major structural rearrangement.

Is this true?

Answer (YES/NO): NO